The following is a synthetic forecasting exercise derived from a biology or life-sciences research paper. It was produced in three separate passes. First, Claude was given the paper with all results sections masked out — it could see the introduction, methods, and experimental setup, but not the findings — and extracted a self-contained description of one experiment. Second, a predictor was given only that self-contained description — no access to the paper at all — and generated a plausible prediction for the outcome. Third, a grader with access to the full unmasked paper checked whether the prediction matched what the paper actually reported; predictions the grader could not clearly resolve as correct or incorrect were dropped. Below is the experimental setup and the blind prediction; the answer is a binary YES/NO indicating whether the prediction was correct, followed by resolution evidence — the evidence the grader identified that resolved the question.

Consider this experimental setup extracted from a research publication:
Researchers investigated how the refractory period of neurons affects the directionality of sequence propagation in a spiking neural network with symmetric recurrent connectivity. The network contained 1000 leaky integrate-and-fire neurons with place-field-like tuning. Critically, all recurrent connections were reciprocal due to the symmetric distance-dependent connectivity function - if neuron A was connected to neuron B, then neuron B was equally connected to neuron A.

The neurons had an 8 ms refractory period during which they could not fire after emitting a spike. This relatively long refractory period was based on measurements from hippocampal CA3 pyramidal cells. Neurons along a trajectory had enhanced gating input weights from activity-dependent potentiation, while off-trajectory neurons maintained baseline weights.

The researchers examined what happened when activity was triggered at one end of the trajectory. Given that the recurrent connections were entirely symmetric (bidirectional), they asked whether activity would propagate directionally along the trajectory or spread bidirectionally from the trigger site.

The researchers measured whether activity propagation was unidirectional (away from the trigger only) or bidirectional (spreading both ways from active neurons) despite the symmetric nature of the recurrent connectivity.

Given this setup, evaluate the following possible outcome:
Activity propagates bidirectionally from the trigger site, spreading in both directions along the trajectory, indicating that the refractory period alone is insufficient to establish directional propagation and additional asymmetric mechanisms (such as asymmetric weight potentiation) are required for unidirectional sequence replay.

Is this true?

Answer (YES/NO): NO